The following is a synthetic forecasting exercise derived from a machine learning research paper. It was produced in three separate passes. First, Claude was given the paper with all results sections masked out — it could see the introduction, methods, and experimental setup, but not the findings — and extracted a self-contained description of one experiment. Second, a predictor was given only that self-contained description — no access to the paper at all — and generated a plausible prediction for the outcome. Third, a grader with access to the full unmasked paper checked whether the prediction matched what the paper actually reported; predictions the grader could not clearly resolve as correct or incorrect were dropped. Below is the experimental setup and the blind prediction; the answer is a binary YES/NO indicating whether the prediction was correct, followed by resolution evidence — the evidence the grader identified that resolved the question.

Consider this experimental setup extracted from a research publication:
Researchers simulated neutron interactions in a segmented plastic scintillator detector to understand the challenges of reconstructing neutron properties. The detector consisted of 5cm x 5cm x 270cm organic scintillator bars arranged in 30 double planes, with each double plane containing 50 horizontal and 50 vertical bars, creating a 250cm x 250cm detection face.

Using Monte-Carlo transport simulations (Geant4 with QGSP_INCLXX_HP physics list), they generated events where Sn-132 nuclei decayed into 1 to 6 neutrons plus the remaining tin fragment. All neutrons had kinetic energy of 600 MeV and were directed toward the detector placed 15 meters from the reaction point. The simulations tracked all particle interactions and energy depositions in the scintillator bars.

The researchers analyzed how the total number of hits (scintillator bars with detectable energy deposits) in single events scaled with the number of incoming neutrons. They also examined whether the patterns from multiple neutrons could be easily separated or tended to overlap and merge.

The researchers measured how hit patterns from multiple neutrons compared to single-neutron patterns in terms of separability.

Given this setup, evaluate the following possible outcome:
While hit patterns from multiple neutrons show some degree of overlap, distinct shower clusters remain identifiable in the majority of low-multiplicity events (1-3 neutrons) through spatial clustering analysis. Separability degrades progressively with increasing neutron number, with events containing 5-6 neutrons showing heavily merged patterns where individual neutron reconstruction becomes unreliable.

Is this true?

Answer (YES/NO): NO